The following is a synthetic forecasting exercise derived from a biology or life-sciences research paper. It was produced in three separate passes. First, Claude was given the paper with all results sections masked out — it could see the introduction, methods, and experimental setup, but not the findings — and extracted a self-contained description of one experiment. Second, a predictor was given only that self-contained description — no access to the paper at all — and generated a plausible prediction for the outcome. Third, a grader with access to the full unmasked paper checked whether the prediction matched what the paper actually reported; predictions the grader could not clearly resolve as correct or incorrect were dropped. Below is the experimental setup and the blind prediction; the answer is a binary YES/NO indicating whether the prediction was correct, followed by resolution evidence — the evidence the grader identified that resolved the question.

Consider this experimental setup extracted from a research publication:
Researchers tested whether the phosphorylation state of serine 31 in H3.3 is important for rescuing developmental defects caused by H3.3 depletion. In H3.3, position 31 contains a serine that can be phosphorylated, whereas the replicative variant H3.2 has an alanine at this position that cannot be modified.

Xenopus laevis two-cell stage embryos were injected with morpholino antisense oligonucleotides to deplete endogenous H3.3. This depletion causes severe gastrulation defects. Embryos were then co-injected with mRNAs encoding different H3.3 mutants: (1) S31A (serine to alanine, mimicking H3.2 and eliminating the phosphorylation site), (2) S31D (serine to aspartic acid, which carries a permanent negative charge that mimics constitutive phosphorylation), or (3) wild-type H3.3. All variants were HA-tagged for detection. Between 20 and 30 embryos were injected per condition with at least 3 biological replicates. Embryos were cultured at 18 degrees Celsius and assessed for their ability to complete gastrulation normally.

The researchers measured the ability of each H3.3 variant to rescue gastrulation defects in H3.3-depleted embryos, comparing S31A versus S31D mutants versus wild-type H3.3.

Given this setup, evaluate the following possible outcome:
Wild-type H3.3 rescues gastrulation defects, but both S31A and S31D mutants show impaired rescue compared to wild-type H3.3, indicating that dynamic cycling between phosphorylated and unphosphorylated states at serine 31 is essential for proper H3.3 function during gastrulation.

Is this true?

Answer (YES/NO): NO